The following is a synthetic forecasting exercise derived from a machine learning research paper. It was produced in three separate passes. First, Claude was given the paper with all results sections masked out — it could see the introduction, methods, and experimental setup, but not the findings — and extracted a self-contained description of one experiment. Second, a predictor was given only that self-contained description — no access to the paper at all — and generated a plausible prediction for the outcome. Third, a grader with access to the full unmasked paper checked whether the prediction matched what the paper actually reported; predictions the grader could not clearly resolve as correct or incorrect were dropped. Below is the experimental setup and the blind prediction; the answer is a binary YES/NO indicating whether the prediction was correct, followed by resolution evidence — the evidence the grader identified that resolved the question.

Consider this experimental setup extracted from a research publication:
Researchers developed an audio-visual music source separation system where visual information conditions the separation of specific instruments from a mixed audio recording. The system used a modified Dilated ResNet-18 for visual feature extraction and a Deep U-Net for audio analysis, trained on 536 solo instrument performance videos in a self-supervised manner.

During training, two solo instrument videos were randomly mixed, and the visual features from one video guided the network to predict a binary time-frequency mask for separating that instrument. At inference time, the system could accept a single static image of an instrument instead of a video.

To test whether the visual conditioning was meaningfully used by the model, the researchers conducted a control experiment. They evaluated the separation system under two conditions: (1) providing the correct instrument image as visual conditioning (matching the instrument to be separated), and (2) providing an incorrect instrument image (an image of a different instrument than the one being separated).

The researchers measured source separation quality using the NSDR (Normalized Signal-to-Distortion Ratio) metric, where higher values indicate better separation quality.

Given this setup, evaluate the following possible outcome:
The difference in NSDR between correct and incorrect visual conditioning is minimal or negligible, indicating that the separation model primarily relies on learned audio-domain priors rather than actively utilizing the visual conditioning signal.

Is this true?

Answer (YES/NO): NO